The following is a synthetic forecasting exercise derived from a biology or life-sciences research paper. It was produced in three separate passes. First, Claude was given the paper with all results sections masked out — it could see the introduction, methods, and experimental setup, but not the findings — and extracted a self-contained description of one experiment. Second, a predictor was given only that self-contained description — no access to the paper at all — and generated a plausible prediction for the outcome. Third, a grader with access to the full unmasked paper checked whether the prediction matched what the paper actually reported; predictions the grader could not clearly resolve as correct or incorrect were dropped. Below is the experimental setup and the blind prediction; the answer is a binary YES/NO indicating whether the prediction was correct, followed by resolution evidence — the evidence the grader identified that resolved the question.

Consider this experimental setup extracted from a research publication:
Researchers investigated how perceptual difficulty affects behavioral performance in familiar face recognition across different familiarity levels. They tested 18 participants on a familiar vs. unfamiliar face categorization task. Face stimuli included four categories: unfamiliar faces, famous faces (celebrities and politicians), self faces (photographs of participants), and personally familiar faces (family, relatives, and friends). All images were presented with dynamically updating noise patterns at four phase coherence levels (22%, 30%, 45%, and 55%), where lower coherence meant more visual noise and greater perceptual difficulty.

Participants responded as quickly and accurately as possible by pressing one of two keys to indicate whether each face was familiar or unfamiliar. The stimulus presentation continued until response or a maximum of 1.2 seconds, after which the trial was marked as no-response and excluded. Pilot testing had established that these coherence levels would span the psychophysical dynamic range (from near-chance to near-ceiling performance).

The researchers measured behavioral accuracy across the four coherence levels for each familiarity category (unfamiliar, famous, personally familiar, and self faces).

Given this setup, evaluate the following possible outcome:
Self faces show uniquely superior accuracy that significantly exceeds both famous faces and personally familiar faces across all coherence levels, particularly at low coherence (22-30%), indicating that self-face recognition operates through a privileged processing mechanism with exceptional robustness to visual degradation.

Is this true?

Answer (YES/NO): NO